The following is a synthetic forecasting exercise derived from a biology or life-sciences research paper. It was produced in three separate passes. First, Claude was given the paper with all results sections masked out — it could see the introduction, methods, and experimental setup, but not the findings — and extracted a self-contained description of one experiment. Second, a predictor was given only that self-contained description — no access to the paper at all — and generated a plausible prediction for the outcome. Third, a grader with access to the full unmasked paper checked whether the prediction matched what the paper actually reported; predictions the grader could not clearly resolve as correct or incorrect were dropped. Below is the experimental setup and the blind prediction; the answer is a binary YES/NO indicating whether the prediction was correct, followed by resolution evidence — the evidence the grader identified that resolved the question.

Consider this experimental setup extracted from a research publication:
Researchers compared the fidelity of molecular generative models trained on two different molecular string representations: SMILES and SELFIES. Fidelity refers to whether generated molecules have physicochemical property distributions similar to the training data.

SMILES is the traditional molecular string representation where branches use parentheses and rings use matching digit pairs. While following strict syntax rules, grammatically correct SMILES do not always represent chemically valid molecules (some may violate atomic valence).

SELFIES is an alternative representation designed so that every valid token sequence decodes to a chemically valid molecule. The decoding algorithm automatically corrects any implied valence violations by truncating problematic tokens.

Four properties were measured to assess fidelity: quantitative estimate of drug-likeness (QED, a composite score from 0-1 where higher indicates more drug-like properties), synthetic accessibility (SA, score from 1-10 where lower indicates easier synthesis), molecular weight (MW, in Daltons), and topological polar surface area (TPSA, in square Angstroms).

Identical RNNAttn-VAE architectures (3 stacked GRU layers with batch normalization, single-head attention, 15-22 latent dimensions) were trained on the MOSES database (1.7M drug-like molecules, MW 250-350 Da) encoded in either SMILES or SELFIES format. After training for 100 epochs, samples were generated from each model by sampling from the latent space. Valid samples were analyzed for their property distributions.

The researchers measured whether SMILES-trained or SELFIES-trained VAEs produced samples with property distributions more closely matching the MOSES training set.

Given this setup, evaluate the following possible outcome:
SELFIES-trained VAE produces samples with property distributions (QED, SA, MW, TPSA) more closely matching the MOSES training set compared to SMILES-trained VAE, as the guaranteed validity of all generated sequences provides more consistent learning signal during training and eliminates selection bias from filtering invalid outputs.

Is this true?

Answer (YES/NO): NO